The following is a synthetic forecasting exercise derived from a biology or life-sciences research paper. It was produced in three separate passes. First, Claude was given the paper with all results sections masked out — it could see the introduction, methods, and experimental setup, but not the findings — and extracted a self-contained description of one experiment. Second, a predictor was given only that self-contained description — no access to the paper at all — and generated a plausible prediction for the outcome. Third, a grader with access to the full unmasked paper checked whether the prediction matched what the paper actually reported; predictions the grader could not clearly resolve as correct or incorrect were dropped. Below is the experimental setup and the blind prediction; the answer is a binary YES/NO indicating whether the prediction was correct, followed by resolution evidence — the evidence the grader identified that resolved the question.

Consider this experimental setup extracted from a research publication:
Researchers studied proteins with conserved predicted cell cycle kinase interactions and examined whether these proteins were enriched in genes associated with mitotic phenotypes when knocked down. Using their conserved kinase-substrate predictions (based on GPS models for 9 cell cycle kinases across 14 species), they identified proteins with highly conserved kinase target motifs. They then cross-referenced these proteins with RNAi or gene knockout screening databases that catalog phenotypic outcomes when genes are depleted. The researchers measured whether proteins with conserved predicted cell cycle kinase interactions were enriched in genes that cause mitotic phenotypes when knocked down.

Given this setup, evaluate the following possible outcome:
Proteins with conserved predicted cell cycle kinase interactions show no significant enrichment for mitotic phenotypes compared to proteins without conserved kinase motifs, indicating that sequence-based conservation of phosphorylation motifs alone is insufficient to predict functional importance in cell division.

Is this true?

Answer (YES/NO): NO